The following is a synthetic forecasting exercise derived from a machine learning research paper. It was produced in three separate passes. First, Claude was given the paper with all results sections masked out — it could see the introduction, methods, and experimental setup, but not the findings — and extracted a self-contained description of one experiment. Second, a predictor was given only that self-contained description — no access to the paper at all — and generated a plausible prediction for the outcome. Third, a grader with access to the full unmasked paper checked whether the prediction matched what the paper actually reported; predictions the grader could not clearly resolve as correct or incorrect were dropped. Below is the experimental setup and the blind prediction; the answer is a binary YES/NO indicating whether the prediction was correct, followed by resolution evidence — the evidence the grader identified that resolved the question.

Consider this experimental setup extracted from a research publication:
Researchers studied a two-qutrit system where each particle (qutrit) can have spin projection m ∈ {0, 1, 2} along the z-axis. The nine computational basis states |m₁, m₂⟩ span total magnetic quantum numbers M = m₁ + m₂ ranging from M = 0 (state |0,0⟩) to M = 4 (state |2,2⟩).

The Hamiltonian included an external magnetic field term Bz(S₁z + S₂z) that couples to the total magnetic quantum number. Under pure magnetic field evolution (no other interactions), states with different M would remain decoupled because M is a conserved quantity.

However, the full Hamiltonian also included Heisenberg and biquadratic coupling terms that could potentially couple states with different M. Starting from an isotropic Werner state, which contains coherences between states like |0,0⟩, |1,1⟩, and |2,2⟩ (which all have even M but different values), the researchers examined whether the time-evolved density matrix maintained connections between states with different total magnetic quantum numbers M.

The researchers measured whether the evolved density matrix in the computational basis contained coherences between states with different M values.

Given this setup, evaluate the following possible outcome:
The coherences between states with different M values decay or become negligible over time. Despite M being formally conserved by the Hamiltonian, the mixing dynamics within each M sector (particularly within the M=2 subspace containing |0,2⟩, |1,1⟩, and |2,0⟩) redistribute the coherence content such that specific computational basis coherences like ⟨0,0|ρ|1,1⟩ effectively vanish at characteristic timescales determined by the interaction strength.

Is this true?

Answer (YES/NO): NO